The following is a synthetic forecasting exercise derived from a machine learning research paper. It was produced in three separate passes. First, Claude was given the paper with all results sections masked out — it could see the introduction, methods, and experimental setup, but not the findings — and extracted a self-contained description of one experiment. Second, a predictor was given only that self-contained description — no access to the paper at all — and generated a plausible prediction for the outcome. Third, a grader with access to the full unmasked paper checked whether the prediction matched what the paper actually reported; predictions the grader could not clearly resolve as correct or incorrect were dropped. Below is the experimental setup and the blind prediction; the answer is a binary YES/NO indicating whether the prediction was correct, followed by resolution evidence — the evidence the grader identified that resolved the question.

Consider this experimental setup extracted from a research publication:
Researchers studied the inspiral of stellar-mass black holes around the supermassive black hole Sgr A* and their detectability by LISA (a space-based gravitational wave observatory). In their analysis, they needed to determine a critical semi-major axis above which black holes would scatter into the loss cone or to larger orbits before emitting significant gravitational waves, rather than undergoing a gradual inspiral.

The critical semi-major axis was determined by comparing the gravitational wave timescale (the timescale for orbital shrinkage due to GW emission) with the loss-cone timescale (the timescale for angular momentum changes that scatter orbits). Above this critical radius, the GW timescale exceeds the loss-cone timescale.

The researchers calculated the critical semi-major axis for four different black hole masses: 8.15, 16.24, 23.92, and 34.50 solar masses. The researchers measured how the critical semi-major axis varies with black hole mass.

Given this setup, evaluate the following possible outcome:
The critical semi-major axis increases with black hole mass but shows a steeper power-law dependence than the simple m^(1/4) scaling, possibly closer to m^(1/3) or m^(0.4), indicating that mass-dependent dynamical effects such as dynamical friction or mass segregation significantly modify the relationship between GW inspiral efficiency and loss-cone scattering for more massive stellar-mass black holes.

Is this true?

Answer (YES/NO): NO